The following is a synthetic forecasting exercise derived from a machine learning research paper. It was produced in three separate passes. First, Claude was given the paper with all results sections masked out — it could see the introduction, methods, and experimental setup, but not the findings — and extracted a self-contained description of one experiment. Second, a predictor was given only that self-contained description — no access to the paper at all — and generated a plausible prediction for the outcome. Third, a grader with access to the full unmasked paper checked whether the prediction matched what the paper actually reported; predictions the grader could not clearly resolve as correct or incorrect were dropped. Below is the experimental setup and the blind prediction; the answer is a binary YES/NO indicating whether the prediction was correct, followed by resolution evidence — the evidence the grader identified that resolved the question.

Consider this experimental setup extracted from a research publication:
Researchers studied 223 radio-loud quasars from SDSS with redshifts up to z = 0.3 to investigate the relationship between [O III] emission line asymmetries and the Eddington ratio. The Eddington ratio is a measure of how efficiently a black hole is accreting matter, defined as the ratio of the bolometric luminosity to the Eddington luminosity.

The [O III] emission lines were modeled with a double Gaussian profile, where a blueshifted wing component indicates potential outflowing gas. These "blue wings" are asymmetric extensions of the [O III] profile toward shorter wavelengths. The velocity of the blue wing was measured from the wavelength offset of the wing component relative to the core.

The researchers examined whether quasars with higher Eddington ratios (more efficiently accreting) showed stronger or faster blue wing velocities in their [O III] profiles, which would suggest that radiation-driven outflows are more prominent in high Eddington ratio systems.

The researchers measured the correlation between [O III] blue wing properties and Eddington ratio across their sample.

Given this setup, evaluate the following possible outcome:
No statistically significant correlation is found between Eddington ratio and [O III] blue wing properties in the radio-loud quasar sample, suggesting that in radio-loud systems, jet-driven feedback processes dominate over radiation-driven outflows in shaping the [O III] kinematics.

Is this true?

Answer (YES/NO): NO